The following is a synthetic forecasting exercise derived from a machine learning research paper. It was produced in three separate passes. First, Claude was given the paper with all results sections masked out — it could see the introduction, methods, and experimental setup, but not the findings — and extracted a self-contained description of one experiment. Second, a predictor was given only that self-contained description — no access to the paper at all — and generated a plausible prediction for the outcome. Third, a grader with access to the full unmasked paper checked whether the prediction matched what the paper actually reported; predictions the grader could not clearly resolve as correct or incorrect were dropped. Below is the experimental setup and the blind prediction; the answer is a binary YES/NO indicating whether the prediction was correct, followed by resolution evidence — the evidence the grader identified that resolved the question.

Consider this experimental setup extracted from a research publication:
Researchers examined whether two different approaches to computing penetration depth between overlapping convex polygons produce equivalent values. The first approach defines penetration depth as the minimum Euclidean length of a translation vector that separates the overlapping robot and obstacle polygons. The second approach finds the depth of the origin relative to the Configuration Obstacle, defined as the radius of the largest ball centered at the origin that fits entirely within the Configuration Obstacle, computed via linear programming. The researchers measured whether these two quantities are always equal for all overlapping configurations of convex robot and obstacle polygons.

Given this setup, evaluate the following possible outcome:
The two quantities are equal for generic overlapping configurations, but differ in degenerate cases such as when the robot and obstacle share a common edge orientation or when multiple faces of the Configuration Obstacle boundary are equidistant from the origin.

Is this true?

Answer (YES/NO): NO